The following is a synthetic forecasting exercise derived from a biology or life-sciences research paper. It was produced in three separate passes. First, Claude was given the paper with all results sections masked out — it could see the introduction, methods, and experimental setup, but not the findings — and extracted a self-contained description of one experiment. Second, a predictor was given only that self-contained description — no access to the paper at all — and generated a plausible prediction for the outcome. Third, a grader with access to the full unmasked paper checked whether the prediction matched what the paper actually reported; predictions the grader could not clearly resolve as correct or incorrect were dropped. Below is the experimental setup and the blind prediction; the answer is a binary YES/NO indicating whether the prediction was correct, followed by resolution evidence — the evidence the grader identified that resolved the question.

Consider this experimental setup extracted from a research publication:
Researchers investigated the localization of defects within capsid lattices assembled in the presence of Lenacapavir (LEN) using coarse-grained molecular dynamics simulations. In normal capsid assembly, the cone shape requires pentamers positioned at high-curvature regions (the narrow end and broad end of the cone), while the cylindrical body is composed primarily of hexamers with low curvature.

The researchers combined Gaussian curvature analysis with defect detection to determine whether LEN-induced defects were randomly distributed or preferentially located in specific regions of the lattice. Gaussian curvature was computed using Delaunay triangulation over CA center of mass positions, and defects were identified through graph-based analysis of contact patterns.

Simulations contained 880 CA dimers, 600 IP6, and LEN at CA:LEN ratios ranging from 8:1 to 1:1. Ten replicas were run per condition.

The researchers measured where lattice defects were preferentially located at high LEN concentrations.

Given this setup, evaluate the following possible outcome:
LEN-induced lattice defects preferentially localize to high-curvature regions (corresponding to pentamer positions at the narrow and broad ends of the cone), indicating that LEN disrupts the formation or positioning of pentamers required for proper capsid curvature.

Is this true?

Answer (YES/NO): YES